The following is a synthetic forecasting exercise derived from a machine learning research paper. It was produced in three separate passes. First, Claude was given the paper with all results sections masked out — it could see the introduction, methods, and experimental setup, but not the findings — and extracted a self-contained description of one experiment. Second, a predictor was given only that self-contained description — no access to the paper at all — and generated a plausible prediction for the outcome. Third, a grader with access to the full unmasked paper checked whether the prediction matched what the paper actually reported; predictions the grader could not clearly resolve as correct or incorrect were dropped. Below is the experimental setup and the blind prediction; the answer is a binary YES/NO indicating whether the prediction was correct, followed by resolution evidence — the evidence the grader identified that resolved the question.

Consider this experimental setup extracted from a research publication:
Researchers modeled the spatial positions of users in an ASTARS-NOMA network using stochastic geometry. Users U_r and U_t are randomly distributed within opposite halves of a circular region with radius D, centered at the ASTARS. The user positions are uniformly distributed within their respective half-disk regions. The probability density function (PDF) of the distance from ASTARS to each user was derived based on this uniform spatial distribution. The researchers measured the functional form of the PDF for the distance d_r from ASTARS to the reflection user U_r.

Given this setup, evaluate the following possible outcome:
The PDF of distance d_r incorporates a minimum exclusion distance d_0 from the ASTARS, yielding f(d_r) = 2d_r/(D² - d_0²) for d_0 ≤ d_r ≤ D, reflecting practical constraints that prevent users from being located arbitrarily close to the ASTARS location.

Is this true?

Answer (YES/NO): NO